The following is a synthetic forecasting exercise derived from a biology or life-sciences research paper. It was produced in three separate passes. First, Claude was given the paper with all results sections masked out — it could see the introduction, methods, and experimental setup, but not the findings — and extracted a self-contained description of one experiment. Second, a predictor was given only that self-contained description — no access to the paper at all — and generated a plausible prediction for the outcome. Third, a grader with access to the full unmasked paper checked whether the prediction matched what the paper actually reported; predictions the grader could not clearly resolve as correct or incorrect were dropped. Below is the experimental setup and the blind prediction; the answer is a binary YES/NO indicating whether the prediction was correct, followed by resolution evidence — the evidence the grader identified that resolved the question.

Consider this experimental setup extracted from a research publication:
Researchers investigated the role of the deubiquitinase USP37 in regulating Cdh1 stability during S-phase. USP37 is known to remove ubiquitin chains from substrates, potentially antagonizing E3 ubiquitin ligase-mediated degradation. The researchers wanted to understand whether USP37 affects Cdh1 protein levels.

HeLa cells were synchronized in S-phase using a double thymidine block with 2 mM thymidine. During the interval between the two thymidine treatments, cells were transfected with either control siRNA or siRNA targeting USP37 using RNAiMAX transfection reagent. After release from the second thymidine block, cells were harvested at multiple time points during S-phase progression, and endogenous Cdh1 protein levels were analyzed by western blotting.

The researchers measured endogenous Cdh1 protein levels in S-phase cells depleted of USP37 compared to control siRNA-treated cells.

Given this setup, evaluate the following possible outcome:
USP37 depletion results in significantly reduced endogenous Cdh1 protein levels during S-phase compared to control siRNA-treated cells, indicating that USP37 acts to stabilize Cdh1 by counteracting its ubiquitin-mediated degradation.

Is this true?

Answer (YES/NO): NO